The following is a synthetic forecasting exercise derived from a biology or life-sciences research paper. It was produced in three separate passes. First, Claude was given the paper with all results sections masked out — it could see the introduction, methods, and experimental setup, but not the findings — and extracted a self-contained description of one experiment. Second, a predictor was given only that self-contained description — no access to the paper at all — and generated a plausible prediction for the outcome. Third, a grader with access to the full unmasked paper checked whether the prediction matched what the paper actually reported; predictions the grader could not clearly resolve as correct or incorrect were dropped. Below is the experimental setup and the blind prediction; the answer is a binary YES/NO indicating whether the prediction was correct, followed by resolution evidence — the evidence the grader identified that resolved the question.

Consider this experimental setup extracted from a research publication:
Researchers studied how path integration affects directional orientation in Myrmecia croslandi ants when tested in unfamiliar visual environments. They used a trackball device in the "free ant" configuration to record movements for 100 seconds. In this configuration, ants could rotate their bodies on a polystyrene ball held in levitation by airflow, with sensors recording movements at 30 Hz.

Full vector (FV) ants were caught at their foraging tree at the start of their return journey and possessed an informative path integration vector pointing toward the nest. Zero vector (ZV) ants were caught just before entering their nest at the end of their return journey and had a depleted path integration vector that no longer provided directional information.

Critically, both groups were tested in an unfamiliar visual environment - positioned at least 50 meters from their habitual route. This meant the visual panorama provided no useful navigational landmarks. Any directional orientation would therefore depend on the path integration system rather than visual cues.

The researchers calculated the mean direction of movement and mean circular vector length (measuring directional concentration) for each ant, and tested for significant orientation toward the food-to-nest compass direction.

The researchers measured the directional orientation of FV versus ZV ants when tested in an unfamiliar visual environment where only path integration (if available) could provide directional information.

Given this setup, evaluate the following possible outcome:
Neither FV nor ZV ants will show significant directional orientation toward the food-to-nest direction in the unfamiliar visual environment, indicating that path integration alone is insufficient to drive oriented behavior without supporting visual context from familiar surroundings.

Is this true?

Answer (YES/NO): NO